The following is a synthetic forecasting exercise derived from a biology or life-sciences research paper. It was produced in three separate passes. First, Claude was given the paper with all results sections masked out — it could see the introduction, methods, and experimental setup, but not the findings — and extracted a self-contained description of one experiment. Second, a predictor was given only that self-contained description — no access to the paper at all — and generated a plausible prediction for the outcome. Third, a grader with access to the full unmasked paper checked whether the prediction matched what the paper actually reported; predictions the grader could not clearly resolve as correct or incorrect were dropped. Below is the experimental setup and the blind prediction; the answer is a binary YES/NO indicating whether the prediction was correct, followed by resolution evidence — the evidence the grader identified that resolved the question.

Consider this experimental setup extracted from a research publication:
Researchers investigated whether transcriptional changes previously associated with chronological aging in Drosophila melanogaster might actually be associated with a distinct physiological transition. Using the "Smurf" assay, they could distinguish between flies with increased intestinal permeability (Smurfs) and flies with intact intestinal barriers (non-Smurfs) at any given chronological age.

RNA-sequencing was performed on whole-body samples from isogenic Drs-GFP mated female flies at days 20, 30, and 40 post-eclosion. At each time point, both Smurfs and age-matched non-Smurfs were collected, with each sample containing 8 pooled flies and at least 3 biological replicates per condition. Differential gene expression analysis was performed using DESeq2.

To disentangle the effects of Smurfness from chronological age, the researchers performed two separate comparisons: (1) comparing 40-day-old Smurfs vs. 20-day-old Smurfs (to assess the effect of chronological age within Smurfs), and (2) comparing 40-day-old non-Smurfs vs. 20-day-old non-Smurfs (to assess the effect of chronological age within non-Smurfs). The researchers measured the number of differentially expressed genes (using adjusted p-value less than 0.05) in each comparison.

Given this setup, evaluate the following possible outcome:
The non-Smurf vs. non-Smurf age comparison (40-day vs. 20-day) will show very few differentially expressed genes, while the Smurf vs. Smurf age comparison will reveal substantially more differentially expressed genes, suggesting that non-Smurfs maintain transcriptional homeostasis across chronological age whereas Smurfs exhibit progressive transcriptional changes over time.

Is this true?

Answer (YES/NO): NO